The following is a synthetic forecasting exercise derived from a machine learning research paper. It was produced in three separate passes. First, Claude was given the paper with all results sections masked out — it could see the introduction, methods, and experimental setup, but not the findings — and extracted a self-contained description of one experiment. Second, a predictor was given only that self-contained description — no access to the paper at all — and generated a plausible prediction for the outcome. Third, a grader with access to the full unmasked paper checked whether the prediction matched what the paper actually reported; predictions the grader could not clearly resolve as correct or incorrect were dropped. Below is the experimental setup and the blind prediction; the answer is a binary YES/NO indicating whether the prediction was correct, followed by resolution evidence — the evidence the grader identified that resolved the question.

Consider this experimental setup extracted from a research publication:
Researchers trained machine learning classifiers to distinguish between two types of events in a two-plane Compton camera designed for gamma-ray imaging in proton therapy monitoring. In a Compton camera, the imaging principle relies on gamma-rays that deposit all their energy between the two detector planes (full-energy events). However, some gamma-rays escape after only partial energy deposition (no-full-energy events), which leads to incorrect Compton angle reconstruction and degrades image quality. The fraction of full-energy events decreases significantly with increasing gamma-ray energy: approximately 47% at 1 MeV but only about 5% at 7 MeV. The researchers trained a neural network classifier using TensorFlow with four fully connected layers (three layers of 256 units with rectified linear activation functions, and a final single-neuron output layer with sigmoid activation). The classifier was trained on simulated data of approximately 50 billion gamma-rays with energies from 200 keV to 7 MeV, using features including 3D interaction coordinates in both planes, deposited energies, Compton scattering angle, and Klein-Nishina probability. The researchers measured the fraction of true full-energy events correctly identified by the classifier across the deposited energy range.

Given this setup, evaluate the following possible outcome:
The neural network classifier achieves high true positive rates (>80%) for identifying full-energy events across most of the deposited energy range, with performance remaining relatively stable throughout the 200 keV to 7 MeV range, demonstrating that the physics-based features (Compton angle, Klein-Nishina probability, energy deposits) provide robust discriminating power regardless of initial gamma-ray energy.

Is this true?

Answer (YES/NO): NO